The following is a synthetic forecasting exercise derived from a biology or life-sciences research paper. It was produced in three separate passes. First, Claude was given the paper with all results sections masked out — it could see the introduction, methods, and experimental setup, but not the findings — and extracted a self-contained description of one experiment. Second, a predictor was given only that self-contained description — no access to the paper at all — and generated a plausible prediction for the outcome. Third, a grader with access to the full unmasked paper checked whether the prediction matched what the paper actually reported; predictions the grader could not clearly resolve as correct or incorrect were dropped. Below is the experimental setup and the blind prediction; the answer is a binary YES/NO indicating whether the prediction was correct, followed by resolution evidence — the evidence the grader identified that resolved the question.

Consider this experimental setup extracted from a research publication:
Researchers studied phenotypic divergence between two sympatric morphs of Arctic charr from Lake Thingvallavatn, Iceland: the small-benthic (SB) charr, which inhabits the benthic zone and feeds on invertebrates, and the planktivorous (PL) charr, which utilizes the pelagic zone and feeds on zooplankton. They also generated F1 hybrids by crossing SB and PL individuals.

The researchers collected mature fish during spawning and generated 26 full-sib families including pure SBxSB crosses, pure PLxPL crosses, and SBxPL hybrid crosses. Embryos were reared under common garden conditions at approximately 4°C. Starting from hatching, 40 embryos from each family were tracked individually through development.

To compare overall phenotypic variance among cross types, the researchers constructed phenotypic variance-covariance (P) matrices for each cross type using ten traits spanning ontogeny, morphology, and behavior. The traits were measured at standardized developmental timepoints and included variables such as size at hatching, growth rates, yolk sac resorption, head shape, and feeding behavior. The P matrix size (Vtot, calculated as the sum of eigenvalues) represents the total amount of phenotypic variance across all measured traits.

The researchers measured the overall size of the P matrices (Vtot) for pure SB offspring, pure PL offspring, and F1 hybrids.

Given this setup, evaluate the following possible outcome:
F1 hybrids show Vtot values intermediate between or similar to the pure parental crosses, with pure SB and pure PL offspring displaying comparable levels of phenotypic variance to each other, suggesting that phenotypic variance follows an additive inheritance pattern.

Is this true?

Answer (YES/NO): NO